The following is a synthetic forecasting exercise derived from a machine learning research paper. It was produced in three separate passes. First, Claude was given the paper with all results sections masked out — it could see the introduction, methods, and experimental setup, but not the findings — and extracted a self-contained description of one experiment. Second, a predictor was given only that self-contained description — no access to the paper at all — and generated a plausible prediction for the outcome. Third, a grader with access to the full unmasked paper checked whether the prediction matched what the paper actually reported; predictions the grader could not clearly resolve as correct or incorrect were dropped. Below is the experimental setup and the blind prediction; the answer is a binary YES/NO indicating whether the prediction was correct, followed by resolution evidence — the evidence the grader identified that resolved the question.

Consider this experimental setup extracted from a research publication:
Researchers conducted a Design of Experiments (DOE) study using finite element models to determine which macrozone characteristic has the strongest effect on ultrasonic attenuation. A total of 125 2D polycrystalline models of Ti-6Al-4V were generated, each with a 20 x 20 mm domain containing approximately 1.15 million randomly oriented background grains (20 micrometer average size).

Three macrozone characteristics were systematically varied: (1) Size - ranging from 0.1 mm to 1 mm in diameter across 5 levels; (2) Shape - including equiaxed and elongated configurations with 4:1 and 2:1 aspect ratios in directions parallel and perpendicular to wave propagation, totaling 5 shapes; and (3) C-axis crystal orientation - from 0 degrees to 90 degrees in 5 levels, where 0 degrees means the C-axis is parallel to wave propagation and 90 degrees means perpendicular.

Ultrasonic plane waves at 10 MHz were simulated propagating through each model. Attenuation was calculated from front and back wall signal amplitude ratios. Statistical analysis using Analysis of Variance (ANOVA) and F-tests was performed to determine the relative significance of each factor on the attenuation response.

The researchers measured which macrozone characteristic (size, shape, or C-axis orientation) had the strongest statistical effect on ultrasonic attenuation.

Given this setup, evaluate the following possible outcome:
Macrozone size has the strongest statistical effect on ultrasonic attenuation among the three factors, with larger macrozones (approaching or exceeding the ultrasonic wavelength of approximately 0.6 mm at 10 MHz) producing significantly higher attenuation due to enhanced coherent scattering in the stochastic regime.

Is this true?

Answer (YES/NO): NO